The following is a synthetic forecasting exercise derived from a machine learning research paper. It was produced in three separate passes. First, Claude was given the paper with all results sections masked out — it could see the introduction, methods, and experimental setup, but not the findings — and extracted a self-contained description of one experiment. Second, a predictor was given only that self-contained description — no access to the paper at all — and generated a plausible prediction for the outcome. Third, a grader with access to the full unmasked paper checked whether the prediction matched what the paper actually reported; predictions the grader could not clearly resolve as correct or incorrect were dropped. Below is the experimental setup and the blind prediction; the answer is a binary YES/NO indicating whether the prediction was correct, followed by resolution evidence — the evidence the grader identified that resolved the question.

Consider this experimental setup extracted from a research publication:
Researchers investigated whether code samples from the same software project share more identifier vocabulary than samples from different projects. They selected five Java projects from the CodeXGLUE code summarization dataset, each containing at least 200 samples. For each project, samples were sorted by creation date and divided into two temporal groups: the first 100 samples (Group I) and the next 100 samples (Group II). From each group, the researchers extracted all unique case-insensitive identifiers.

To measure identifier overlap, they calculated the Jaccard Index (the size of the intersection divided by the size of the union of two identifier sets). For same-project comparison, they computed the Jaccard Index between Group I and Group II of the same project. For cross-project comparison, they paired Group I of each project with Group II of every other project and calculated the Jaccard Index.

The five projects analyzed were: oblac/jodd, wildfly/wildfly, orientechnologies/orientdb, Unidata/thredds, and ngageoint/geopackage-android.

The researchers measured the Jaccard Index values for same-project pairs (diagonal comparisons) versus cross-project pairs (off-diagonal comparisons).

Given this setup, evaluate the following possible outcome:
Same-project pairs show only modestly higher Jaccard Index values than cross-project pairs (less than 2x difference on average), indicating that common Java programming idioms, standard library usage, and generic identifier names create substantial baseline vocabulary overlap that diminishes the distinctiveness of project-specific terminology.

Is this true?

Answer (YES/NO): NO